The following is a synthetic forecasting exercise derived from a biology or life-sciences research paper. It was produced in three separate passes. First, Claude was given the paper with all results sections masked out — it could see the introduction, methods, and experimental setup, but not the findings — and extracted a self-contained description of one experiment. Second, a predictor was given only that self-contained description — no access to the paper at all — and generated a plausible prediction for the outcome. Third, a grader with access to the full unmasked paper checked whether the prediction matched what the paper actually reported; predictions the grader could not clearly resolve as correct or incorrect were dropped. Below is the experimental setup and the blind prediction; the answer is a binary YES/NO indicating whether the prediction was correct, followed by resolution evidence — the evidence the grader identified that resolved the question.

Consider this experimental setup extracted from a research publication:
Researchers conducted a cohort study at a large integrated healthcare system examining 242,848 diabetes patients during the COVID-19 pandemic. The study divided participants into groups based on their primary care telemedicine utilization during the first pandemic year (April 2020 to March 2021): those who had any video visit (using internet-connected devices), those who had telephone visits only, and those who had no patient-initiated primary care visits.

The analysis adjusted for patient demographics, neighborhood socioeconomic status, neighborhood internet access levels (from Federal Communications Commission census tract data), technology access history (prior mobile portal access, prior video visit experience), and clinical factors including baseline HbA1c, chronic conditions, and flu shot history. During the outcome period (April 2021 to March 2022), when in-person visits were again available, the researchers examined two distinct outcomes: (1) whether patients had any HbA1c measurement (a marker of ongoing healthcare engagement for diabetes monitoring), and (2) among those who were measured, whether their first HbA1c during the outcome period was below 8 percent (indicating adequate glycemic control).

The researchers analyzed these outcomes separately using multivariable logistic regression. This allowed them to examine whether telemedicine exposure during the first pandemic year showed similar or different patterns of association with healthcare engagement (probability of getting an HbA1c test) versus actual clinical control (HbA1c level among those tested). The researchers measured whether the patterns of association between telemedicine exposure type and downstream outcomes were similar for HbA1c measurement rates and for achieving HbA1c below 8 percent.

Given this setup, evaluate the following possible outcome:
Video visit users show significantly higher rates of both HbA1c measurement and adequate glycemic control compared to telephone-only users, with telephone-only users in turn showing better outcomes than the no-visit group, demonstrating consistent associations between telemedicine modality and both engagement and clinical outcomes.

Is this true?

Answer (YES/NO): NO